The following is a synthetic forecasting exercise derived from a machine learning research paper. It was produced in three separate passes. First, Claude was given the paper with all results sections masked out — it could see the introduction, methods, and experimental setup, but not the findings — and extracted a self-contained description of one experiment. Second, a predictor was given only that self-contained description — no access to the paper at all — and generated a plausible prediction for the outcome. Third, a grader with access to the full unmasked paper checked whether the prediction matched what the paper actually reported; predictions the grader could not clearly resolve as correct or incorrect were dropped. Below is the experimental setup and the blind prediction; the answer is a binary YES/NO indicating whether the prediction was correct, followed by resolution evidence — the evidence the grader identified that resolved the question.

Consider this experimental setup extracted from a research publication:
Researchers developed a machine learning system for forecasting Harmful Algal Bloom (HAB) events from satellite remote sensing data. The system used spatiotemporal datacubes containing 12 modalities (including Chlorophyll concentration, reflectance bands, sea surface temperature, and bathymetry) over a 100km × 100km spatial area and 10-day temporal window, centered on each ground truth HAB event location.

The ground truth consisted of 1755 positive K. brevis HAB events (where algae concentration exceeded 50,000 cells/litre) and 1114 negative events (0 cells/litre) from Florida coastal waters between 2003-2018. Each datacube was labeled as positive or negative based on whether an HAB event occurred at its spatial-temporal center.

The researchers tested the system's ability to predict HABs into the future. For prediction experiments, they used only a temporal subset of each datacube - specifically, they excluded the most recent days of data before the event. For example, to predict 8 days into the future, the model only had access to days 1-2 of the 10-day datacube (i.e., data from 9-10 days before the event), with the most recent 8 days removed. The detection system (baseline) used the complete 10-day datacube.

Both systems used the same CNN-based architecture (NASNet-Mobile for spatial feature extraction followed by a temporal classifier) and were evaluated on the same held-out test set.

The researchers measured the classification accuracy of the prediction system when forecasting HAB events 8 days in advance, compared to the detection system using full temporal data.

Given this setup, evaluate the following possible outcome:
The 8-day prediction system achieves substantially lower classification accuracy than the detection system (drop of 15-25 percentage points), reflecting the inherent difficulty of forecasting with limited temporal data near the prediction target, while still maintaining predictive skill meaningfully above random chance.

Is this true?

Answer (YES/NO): NO